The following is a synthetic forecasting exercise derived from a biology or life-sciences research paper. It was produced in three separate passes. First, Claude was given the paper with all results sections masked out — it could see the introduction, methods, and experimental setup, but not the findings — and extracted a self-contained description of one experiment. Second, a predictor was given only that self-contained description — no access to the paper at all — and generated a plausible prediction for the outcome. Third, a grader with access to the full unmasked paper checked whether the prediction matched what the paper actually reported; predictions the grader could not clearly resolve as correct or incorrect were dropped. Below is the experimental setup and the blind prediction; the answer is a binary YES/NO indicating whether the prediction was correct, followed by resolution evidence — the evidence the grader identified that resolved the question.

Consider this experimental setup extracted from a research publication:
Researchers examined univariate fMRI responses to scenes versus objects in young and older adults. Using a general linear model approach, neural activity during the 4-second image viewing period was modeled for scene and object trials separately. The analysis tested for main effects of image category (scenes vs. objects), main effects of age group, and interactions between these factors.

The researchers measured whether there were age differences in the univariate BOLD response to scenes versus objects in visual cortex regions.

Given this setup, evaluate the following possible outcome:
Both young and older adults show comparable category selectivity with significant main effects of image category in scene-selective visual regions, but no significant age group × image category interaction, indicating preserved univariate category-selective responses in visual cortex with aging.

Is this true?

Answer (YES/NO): YES